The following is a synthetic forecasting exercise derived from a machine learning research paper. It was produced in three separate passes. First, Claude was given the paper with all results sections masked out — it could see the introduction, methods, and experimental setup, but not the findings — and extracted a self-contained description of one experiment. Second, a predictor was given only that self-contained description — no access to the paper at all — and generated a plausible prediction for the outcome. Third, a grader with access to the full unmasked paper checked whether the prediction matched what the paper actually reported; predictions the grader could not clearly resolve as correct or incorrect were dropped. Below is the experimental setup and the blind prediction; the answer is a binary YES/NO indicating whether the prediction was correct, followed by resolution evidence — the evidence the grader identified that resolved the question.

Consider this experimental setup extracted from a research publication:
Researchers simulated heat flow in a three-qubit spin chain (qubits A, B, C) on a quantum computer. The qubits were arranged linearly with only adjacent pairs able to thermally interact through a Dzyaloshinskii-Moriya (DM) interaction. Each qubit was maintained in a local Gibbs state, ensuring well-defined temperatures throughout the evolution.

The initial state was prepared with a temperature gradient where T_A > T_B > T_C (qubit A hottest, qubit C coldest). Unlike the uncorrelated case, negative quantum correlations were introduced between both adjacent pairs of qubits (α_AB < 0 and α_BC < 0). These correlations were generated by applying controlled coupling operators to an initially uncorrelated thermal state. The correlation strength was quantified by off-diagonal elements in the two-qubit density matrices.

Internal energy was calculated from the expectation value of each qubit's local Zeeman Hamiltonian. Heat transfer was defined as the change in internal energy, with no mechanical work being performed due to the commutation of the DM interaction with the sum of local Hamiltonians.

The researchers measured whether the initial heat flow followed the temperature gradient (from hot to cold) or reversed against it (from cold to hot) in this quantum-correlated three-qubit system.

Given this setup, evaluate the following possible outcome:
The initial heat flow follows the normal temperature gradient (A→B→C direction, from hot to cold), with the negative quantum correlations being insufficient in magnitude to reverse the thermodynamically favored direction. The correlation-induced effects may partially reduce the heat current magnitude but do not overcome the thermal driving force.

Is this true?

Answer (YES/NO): NO